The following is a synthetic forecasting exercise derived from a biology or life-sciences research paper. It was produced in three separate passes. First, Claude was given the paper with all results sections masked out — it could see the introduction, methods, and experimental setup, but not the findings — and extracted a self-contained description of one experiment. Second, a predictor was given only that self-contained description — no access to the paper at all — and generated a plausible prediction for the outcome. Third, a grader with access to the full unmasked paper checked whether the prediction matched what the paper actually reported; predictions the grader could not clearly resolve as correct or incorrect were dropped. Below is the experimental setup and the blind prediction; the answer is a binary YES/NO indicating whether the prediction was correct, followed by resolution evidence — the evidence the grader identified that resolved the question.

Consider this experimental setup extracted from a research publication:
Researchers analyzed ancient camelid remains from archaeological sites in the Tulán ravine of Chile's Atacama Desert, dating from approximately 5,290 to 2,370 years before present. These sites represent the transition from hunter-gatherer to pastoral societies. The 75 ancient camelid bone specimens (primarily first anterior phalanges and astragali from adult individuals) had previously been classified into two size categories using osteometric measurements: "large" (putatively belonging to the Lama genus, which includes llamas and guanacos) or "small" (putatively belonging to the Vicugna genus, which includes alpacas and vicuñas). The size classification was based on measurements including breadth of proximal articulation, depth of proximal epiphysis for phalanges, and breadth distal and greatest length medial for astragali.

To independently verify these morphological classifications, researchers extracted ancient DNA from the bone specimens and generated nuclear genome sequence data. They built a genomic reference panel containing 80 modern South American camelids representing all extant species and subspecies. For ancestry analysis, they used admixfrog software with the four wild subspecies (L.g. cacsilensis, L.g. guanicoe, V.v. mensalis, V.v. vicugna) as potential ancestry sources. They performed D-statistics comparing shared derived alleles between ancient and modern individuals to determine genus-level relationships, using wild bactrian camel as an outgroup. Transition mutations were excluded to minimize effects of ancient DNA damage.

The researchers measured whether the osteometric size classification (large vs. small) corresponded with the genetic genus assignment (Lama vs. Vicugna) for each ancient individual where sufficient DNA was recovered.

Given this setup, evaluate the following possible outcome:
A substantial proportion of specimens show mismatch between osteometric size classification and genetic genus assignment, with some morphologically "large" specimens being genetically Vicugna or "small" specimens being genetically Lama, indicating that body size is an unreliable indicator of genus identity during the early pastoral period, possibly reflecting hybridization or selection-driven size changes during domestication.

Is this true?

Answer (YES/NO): NO